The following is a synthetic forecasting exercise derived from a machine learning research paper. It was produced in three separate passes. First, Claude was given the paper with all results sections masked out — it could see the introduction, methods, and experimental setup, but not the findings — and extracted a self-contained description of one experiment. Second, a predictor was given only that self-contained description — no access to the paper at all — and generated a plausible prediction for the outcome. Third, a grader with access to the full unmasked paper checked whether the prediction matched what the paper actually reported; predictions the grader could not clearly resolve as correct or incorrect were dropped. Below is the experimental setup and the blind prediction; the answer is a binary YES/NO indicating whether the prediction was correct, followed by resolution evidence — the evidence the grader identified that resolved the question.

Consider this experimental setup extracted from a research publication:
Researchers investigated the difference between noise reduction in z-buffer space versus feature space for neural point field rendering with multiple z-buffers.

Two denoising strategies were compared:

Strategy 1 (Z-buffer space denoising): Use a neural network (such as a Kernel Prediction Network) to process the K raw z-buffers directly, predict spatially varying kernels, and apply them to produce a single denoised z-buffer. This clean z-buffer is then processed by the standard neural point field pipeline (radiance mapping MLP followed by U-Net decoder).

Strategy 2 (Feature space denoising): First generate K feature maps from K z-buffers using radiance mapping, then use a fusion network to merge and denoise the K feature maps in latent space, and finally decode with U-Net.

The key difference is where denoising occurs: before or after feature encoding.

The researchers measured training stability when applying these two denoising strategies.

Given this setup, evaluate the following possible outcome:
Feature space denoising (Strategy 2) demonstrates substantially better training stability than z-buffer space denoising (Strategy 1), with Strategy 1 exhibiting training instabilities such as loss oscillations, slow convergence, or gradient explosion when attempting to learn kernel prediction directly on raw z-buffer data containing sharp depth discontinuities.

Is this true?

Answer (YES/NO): NO